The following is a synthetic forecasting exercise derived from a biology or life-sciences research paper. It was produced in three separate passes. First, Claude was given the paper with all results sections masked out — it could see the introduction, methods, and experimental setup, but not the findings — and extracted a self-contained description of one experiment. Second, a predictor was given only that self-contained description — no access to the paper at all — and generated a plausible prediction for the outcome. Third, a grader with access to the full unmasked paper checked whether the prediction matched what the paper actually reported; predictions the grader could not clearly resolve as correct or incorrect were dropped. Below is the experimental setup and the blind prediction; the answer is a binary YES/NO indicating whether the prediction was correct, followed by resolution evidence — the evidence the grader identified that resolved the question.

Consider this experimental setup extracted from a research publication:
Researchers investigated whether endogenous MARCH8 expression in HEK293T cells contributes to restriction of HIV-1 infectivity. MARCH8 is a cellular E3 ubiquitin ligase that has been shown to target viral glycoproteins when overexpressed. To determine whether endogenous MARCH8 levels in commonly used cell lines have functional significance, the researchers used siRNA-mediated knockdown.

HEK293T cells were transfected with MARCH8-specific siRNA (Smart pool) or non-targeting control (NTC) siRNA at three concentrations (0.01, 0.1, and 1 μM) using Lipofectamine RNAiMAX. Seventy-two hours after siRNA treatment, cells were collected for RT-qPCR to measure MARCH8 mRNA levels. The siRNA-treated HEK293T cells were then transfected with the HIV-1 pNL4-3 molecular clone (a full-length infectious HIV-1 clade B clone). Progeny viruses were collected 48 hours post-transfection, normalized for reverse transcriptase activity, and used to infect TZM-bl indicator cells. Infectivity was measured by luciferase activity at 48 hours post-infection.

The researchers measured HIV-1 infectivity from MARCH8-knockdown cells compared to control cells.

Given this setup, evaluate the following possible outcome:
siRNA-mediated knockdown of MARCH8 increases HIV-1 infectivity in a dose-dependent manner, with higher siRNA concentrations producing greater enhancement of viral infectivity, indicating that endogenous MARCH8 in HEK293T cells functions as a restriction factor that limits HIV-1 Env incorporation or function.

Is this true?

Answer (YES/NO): NO